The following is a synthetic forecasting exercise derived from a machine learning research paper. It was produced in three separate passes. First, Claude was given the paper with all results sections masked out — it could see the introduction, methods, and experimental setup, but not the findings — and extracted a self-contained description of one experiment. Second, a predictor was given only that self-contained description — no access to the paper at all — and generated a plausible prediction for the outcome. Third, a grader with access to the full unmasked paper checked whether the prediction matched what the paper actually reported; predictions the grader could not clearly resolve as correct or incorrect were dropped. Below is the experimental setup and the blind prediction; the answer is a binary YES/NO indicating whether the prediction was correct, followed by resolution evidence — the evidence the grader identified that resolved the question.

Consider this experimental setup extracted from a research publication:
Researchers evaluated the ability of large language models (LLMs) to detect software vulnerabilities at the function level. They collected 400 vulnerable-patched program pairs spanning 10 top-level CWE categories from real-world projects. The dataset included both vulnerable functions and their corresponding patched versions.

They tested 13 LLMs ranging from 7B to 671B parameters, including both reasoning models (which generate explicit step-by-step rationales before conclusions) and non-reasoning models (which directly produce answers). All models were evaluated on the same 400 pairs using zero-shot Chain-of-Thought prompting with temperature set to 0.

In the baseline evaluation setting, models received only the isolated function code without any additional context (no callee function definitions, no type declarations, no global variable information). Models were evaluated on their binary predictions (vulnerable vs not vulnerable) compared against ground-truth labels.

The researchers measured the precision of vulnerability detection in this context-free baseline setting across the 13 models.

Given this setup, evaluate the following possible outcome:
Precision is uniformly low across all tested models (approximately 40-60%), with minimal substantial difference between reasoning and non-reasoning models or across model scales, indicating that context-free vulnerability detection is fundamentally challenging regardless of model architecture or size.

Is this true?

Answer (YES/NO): YES